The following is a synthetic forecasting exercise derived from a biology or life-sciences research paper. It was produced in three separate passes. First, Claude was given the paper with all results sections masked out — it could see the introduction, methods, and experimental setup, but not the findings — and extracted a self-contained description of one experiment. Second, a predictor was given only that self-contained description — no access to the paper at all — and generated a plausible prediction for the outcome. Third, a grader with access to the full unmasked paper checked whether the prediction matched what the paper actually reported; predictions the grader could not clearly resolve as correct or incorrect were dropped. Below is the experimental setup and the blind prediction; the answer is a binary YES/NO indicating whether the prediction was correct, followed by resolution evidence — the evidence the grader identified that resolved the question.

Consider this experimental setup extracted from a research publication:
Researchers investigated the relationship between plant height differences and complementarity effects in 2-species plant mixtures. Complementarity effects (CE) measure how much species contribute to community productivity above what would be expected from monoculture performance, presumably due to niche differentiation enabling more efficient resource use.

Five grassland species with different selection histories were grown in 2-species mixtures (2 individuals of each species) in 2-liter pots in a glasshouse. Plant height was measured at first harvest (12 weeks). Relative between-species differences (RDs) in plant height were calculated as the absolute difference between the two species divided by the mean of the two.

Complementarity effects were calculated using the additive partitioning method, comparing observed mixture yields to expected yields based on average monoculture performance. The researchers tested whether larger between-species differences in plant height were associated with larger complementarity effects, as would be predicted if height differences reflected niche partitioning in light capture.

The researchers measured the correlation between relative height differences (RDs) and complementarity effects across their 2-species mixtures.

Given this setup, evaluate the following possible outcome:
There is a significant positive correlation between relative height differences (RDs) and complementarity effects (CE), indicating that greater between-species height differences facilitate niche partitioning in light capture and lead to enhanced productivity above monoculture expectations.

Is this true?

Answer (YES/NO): NO